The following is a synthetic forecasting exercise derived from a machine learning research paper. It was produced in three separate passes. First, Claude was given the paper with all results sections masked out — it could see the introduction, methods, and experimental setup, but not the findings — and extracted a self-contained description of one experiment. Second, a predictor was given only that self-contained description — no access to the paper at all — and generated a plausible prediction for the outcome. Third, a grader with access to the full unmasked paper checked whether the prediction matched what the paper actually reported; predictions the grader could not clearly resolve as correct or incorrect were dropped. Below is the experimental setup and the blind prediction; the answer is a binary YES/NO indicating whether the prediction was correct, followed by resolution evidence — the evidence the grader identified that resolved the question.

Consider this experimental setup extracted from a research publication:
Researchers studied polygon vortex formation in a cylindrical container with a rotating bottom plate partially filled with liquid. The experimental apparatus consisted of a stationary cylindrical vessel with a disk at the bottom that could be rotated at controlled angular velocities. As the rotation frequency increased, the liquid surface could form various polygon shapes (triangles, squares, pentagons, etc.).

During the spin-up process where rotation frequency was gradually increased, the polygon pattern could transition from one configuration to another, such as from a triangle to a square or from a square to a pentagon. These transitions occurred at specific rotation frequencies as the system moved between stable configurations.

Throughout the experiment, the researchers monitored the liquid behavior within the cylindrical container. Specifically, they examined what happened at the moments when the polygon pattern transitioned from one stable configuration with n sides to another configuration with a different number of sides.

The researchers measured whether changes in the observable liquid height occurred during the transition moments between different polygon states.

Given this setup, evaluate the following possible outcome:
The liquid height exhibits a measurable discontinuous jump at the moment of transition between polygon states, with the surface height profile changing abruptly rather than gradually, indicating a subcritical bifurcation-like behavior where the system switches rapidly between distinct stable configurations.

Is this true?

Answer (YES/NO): NO